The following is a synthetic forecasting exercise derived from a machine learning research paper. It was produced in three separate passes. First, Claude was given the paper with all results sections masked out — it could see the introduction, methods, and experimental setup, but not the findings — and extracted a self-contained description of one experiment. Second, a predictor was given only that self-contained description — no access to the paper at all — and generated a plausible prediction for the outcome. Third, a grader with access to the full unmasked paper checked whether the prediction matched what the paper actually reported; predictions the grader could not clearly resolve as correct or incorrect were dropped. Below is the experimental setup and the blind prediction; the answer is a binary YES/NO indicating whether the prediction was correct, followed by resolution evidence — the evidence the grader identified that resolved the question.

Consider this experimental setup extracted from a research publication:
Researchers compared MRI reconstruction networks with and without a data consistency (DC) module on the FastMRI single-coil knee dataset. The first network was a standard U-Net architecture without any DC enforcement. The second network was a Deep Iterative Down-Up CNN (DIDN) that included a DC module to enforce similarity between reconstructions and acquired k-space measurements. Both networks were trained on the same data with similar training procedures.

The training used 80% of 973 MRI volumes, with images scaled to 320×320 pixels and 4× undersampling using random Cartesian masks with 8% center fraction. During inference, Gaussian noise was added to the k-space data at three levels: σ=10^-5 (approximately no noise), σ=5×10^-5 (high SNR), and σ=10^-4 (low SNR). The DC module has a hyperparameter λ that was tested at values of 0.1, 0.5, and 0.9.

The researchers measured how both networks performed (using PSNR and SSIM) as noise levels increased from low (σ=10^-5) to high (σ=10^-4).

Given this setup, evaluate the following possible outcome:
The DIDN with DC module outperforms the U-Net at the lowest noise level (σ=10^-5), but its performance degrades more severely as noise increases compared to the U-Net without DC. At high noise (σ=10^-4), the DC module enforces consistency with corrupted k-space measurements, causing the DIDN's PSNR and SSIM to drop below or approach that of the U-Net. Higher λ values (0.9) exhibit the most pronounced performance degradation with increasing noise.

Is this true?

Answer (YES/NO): NO